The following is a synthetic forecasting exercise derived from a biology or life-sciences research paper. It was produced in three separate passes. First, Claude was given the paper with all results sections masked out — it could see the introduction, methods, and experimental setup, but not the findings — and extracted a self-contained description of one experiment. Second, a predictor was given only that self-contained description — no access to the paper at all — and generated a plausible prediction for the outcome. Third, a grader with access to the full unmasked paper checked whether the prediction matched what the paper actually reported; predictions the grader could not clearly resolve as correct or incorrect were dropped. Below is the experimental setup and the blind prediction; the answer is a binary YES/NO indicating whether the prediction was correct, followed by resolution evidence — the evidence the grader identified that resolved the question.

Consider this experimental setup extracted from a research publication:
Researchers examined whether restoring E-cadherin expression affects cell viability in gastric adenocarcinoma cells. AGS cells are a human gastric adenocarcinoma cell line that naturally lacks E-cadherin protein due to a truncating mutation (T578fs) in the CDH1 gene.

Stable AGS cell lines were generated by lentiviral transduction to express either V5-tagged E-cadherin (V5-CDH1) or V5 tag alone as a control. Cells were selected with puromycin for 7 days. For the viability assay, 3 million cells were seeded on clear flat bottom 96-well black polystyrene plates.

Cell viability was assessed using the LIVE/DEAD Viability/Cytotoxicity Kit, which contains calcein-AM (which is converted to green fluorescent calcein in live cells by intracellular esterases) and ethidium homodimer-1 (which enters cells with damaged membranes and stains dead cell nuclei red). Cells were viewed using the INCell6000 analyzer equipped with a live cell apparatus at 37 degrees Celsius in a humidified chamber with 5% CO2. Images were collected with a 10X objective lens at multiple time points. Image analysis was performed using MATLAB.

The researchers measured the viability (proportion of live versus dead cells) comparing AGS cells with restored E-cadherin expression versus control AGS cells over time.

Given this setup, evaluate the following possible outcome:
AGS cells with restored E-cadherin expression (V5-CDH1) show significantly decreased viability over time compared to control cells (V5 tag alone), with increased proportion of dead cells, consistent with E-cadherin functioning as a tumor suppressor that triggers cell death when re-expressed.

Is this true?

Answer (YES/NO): NO